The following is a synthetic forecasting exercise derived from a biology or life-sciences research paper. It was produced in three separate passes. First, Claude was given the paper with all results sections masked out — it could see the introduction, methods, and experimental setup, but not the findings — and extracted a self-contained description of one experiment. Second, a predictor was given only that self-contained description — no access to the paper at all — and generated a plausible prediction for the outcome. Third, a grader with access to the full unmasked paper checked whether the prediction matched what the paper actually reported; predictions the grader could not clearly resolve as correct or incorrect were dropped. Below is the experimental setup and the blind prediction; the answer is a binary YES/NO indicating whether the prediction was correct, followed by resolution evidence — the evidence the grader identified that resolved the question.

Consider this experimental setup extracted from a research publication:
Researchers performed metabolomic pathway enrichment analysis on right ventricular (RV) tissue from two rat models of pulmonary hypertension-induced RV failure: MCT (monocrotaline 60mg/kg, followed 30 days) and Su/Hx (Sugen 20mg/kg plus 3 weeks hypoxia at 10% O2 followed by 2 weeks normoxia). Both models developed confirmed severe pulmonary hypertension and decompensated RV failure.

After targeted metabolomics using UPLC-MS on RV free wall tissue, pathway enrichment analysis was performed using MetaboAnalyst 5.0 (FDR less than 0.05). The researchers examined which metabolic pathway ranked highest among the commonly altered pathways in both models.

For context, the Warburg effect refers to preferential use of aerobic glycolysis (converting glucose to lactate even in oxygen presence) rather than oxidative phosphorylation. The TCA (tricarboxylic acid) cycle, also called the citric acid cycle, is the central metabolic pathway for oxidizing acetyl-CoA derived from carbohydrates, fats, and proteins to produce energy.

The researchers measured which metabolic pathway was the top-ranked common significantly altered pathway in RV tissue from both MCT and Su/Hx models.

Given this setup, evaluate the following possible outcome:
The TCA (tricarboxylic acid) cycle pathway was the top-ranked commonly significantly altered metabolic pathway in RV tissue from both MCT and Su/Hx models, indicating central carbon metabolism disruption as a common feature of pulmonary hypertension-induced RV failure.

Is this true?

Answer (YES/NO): NO